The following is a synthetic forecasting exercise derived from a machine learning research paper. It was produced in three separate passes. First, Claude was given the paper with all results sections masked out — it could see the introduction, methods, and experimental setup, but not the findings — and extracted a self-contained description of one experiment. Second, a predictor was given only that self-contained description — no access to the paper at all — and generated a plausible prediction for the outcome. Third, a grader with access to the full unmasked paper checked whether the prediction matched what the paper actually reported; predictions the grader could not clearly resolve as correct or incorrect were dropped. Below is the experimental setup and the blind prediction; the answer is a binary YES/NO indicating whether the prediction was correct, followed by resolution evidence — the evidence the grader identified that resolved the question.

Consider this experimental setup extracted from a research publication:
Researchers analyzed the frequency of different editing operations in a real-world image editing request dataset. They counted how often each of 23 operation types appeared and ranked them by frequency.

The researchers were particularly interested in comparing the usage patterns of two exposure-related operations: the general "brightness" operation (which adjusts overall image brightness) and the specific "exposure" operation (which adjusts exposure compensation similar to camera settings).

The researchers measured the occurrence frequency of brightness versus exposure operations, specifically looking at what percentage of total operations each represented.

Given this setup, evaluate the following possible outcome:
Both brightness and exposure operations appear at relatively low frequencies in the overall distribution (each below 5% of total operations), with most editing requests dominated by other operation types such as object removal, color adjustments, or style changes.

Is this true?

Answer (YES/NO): NO